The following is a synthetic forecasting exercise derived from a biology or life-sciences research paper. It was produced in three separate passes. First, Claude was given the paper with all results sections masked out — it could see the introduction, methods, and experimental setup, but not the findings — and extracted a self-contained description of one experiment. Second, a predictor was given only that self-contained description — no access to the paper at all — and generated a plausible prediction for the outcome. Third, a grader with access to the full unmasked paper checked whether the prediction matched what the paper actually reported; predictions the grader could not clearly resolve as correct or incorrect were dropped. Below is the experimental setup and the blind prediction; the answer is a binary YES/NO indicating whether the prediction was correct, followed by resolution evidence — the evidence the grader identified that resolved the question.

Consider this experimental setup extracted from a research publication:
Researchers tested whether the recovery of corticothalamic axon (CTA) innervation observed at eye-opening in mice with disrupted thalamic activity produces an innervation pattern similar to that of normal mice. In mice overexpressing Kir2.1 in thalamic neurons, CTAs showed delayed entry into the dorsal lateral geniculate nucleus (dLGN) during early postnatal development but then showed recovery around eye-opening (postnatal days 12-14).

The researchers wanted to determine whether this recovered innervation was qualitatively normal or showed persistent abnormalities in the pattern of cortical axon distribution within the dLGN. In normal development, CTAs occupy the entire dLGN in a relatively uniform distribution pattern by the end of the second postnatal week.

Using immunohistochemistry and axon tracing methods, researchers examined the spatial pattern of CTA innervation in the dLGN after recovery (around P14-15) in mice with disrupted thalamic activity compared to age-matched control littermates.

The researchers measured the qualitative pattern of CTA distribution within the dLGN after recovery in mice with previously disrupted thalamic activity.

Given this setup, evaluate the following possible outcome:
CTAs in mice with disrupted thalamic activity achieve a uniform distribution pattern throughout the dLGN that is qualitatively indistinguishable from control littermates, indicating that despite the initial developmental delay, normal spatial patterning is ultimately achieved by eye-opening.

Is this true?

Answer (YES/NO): YES